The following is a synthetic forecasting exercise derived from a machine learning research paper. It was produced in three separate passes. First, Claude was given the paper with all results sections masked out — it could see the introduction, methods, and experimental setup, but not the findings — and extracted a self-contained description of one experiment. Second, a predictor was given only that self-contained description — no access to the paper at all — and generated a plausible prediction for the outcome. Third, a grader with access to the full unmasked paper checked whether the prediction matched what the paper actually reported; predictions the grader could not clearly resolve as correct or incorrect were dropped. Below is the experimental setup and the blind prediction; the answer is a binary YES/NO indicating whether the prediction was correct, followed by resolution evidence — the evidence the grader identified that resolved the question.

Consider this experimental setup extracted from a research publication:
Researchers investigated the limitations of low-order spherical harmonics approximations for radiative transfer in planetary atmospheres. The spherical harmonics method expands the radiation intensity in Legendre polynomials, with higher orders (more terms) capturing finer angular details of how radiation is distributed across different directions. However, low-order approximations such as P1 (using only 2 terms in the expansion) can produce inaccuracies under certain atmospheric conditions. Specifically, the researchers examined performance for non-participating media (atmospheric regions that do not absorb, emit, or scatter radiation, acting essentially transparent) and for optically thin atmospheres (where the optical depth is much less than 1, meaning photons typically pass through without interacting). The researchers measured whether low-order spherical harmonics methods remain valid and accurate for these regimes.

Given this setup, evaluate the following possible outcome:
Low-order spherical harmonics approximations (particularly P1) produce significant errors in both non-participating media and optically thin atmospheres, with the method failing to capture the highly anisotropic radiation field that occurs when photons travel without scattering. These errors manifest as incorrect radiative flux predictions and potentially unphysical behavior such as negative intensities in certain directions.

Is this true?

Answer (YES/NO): NO